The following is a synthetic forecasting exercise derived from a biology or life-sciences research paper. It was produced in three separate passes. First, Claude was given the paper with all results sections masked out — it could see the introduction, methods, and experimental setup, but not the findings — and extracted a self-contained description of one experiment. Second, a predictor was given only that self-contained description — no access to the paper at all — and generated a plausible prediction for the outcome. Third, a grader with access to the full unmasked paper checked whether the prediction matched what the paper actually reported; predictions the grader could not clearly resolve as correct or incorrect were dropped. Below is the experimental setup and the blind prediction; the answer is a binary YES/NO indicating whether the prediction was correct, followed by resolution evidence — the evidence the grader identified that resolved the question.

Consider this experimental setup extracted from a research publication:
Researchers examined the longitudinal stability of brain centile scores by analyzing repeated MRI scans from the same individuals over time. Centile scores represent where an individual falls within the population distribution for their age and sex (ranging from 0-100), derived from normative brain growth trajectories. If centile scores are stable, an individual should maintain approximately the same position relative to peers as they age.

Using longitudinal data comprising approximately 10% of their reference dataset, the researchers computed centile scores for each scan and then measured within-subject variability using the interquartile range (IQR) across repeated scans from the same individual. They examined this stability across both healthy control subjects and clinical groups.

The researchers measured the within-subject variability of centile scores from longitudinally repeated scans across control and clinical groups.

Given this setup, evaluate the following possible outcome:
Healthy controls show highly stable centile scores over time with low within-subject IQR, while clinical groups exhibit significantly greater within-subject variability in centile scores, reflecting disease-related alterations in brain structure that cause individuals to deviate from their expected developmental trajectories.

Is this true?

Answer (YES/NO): NO